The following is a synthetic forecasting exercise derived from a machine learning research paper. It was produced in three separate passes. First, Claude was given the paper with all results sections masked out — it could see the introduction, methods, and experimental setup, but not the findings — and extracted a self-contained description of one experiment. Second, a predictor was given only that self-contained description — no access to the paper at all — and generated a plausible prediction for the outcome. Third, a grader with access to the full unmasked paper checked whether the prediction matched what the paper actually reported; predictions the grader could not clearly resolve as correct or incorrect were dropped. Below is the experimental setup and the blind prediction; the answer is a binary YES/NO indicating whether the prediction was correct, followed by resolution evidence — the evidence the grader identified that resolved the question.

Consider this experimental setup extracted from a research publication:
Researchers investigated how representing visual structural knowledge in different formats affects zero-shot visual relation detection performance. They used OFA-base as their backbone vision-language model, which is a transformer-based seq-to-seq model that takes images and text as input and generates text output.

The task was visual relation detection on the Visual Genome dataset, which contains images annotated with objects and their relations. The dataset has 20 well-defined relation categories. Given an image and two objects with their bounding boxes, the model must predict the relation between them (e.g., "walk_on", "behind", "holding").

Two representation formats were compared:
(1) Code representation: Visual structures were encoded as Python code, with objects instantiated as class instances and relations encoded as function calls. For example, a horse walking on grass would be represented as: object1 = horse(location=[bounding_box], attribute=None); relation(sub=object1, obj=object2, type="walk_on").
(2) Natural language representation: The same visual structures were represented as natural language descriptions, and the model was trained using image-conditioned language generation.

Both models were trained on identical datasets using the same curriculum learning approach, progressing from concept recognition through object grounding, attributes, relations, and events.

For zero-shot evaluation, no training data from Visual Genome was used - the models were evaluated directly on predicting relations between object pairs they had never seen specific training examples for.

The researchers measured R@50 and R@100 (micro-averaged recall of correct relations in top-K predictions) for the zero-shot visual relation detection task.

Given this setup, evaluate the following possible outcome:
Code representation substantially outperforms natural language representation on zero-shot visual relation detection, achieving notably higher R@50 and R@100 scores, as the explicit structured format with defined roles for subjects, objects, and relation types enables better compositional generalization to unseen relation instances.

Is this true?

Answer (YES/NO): YES